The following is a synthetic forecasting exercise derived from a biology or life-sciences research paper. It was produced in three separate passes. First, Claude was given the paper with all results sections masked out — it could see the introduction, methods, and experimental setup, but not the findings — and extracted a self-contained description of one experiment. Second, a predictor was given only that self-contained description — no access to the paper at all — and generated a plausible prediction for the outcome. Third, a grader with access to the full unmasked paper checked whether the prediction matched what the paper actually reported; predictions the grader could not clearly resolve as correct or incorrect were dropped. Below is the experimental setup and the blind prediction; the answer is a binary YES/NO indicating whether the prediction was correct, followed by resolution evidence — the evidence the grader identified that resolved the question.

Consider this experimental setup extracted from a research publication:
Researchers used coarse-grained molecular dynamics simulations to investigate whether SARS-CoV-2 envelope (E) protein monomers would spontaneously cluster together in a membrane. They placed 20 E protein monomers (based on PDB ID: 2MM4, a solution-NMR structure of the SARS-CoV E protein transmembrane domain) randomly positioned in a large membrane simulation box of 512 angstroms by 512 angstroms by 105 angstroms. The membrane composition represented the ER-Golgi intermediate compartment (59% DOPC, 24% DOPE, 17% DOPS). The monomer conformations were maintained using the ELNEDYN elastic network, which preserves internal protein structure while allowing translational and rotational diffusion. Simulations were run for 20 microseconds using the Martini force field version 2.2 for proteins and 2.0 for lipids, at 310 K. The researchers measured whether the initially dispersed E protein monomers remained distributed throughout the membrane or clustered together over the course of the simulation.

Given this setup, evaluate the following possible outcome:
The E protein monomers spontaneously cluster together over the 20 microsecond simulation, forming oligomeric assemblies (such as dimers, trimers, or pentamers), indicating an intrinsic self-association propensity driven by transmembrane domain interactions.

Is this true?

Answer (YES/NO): NO